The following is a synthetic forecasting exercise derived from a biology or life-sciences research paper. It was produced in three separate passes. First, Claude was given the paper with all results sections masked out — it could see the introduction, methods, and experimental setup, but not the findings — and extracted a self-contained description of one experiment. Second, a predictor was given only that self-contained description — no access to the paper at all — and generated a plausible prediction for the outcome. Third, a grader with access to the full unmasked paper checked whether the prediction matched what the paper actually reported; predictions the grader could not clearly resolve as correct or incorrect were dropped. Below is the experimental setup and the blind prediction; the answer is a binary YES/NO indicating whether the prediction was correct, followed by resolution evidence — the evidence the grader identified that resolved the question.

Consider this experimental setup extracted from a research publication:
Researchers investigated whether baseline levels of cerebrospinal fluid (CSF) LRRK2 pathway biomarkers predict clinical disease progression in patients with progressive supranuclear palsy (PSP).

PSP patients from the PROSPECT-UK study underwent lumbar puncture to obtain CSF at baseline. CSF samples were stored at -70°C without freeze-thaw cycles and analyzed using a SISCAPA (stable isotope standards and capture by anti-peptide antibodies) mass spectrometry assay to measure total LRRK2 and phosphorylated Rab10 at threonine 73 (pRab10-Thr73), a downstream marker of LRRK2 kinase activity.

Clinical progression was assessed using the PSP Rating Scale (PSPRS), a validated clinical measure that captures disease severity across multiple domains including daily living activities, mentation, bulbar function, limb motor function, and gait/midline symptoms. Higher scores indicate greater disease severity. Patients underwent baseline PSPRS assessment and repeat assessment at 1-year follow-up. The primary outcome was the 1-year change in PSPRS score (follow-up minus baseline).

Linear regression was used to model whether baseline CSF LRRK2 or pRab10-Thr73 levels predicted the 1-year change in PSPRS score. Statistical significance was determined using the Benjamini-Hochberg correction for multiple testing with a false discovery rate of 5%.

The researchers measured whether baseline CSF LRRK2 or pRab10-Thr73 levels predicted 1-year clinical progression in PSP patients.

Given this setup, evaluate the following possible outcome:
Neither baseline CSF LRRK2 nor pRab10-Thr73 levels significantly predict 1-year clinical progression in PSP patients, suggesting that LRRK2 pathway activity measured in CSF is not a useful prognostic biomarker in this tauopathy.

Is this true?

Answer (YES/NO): YES